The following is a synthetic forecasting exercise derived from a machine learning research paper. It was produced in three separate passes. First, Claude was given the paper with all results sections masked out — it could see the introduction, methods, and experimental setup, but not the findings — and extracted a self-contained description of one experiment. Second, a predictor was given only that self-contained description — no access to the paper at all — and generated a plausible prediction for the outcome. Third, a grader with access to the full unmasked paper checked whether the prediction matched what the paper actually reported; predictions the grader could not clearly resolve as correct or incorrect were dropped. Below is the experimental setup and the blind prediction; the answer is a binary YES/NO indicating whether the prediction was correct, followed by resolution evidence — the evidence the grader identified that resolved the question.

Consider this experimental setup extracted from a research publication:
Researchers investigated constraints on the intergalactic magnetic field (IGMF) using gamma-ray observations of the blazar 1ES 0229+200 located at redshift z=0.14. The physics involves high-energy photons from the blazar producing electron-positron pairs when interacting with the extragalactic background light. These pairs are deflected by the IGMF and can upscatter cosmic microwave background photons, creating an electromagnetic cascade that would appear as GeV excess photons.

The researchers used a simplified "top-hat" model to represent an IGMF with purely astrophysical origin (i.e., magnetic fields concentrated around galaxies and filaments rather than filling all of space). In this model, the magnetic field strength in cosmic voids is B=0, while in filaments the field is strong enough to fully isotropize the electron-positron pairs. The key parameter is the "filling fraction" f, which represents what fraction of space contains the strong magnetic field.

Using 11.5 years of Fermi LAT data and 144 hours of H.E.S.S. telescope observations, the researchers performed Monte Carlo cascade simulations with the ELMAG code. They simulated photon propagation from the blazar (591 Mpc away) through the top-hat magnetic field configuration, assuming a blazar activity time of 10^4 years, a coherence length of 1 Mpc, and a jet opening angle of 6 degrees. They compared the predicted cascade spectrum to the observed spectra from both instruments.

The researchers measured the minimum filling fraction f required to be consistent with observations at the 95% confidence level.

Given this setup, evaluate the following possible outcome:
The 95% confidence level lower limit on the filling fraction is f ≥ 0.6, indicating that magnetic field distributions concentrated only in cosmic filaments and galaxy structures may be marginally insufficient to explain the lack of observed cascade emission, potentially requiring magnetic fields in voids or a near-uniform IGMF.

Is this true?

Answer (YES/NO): NO